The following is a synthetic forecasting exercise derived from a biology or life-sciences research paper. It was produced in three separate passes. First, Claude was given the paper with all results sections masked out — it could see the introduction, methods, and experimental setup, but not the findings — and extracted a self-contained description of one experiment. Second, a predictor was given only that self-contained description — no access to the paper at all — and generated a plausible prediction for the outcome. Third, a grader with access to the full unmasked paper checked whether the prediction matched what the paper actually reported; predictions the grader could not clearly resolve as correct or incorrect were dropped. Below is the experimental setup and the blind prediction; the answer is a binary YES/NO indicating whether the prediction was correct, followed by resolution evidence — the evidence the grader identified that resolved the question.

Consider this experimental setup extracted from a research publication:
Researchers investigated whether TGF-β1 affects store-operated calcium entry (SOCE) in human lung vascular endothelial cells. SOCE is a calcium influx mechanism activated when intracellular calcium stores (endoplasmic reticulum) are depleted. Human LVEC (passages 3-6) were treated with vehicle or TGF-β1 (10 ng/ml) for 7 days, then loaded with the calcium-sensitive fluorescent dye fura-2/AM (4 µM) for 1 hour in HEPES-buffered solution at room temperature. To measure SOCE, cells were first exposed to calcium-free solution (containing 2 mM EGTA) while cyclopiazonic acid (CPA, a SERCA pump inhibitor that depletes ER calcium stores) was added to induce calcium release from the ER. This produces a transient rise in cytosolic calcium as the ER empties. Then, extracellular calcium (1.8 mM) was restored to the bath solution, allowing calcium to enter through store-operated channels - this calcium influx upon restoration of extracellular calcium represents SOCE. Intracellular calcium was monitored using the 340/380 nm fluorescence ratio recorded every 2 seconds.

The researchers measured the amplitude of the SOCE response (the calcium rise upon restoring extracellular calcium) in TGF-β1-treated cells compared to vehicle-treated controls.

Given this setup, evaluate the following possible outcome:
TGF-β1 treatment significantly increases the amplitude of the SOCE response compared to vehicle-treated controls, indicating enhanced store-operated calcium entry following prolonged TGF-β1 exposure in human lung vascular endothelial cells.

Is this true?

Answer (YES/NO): YES